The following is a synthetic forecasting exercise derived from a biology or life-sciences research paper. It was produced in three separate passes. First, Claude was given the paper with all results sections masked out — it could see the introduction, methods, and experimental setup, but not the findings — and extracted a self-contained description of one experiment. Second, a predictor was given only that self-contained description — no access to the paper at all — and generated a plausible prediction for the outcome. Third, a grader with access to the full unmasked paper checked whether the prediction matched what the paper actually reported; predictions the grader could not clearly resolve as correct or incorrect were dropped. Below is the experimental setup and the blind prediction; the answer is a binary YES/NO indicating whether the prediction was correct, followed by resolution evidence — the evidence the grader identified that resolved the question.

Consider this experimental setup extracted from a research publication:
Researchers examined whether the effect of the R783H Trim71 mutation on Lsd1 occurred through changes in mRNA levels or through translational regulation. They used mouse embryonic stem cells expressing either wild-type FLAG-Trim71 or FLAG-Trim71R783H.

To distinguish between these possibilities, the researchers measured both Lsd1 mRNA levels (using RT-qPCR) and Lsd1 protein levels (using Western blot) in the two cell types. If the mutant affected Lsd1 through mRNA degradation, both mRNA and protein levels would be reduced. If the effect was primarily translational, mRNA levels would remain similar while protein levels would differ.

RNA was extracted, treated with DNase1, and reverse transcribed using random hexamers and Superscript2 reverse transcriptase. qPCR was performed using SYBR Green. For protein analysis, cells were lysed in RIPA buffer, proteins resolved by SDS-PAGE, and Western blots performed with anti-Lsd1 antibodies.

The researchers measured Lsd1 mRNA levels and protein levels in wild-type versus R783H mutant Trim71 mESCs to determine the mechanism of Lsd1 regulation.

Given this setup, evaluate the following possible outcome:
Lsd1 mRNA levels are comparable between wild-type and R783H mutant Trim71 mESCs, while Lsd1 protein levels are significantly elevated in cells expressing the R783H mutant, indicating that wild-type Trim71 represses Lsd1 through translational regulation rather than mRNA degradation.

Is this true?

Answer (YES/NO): NO